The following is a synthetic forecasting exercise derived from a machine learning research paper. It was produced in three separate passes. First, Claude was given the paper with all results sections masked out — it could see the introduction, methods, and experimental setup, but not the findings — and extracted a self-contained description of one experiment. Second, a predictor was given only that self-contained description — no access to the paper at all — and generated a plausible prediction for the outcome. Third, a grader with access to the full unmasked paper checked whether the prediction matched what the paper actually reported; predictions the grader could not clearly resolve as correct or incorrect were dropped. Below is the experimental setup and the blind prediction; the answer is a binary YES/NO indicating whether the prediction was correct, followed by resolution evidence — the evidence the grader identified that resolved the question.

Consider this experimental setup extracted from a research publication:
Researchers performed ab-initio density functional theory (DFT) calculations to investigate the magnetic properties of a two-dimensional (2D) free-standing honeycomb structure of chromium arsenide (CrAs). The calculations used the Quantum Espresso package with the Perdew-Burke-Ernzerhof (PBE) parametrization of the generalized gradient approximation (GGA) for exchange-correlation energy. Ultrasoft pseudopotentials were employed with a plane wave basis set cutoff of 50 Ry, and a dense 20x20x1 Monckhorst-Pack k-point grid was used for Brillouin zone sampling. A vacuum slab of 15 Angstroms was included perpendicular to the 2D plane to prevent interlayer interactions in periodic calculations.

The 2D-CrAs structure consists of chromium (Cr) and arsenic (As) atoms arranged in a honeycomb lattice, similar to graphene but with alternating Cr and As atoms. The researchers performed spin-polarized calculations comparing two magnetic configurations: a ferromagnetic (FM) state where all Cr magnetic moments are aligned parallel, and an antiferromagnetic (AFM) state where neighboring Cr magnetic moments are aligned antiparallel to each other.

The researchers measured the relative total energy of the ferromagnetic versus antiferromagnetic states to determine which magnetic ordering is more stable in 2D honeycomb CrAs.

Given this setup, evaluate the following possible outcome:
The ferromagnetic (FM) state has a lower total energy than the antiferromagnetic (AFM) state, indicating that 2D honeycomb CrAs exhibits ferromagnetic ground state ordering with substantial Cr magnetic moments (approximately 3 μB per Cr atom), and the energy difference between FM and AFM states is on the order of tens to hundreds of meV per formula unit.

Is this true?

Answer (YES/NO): YES